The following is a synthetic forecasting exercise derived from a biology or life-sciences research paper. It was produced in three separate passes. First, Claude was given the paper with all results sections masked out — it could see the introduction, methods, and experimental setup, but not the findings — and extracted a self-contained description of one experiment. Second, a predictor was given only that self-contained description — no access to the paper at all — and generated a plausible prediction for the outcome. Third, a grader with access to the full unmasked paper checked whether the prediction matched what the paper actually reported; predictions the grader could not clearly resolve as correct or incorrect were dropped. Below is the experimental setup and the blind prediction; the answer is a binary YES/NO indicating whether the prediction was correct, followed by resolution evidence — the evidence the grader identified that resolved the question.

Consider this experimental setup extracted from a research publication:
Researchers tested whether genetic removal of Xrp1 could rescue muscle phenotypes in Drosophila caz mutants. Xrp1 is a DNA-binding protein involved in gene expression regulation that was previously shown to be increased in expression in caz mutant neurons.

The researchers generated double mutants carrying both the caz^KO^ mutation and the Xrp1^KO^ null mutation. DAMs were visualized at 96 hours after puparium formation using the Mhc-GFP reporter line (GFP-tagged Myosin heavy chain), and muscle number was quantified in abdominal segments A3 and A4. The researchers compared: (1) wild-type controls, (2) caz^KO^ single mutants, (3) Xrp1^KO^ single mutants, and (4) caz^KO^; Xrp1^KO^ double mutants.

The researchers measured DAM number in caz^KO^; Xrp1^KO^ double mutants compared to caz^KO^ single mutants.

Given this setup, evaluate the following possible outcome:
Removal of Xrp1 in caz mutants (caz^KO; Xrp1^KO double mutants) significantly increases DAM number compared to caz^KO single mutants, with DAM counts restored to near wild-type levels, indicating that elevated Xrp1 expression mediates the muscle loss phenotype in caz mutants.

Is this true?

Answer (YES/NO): NO